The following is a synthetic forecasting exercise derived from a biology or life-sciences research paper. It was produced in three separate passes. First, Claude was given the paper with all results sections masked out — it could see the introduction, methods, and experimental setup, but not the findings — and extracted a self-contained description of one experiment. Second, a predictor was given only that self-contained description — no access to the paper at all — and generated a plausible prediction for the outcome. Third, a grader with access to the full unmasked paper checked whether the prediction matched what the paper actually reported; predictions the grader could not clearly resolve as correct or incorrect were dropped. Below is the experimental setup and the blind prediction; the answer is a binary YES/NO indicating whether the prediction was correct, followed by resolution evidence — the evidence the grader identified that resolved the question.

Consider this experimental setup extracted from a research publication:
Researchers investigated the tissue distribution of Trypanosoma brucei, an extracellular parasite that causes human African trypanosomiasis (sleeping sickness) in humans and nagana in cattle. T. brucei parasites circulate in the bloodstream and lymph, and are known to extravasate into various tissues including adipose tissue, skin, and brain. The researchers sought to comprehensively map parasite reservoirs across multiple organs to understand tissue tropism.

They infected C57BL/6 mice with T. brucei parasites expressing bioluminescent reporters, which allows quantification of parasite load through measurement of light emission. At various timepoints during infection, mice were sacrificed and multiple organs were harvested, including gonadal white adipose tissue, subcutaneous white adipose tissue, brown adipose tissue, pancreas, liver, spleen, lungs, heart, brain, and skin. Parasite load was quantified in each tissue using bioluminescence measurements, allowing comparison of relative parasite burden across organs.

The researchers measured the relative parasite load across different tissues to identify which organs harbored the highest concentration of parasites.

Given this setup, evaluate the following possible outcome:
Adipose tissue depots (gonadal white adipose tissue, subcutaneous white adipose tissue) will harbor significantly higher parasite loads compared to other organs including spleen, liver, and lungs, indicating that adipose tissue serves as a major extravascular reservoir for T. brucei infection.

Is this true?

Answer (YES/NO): NO